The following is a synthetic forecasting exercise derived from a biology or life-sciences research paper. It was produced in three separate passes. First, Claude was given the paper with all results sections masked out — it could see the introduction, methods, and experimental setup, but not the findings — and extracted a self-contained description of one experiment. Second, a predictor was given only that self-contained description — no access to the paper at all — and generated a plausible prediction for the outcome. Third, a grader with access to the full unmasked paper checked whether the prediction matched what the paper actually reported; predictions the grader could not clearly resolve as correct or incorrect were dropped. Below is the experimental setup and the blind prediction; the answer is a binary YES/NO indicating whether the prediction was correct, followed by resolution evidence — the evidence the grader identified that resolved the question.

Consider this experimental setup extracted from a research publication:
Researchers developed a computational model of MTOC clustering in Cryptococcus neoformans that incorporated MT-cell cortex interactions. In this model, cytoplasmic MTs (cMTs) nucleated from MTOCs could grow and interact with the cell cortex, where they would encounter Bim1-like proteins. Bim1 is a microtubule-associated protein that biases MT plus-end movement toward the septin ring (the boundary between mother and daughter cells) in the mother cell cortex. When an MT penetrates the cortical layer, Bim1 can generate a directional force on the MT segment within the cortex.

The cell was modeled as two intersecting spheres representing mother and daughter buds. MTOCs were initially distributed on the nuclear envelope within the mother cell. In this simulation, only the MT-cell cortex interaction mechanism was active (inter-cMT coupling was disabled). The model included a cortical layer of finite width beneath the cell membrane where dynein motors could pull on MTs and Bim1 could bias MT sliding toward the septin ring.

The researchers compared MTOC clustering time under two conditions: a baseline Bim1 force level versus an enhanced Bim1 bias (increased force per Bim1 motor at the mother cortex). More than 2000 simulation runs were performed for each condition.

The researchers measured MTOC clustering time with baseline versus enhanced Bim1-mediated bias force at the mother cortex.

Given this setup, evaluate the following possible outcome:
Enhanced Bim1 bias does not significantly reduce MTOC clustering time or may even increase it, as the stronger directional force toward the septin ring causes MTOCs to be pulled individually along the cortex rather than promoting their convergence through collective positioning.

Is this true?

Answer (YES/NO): NO